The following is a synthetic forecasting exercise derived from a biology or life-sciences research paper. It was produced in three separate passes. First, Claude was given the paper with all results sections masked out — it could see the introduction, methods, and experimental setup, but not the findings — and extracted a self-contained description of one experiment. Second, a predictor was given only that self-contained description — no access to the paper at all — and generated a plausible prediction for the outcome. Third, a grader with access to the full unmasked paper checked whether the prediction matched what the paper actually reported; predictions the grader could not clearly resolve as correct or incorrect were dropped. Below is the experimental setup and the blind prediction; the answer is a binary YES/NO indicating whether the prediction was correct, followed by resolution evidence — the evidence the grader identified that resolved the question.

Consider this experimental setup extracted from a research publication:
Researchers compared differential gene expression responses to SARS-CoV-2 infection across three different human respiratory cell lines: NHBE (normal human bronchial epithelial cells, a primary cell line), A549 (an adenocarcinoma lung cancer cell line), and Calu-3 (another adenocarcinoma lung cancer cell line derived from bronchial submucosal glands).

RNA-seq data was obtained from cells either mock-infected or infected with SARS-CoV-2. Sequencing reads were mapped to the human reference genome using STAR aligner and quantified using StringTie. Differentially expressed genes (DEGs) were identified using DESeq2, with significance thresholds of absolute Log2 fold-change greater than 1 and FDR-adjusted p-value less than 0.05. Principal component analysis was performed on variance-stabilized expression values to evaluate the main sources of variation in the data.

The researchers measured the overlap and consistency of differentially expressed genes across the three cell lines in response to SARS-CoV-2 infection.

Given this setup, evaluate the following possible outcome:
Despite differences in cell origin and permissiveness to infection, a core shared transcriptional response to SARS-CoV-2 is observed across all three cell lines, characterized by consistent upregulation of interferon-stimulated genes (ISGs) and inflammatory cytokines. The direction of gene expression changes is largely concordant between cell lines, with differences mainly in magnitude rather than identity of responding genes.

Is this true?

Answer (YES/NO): NO